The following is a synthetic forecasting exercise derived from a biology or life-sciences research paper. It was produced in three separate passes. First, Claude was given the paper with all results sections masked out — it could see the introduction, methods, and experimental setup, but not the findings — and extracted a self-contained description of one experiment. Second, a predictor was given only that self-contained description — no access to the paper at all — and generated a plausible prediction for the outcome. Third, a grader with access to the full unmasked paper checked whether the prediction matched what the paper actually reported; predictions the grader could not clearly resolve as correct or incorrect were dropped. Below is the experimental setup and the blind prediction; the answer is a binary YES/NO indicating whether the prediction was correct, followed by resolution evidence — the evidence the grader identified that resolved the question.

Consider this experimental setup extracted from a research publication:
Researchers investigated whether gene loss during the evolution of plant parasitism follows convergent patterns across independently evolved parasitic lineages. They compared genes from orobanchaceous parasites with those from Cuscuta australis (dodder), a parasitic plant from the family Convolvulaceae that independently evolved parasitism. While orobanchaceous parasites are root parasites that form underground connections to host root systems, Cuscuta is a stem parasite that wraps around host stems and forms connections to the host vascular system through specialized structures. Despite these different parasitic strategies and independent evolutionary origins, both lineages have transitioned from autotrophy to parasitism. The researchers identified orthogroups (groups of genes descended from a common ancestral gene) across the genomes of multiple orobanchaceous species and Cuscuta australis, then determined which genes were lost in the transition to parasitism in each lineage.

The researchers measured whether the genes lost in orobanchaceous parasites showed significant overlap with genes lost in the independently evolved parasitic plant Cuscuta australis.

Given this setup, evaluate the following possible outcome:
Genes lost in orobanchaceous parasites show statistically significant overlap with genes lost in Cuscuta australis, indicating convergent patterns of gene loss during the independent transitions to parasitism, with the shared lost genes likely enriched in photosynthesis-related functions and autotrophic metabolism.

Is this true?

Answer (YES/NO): NO